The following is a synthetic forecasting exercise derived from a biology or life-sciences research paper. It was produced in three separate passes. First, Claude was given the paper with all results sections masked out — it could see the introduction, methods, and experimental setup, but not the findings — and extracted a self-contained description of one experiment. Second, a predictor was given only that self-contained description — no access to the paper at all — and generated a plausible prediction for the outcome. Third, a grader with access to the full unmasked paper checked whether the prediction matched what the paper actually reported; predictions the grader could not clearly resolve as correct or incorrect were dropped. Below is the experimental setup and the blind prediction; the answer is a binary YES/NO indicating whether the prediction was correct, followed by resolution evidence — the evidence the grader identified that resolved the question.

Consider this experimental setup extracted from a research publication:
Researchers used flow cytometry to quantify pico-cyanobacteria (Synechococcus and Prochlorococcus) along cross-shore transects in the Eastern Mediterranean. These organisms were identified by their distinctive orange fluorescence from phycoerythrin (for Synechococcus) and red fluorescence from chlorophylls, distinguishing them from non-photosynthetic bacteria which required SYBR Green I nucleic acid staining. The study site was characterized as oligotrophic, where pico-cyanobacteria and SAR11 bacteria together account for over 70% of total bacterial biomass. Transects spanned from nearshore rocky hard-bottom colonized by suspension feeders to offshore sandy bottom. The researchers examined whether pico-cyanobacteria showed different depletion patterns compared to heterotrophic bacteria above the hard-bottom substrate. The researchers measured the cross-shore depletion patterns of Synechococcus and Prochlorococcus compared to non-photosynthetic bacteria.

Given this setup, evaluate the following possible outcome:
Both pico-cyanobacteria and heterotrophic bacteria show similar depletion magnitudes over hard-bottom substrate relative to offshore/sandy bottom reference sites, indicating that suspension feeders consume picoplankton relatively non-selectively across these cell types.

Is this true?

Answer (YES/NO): YES